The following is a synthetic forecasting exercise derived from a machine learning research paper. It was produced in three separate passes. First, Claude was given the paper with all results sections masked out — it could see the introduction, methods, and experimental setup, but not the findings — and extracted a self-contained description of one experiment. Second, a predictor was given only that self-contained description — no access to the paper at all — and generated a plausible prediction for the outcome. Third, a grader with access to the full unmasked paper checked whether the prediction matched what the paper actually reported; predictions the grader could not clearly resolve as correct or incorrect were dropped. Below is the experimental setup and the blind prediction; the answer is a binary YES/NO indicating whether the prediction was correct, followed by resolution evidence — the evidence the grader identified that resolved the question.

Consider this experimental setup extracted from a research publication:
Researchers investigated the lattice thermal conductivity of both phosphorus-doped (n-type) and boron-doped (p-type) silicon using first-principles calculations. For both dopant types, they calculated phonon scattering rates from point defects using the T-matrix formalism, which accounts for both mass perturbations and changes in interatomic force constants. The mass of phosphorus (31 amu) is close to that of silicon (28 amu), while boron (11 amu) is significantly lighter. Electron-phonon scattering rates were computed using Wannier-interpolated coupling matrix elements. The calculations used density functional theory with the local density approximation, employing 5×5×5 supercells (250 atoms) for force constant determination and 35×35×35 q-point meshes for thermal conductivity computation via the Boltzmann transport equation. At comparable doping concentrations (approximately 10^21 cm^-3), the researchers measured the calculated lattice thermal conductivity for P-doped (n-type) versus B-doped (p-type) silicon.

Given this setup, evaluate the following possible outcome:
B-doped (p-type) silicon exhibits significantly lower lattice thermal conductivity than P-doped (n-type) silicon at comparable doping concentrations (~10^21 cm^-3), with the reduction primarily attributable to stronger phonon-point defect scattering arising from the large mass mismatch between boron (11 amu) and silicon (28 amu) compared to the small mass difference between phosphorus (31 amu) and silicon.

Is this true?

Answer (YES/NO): YES